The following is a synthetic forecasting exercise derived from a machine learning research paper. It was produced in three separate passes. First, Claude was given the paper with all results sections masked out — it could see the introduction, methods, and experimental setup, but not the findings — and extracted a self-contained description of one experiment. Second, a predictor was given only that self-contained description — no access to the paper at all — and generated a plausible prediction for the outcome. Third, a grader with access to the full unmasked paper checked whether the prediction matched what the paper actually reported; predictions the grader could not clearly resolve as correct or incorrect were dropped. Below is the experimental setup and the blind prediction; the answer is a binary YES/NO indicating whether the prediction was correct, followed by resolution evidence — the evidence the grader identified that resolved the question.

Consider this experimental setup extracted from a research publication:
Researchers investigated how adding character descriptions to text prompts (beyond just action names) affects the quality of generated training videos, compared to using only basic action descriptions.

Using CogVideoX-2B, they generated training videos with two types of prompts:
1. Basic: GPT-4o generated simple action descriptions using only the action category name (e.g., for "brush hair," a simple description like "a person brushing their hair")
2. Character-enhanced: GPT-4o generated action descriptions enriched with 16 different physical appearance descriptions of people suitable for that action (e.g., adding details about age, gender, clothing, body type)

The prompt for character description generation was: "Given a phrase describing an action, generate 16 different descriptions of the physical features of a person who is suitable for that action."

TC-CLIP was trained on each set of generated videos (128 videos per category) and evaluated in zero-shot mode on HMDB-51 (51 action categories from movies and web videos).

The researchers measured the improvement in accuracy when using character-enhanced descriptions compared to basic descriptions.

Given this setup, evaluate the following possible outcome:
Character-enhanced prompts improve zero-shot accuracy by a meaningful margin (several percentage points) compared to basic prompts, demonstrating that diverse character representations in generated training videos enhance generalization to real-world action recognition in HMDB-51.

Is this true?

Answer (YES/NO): NO